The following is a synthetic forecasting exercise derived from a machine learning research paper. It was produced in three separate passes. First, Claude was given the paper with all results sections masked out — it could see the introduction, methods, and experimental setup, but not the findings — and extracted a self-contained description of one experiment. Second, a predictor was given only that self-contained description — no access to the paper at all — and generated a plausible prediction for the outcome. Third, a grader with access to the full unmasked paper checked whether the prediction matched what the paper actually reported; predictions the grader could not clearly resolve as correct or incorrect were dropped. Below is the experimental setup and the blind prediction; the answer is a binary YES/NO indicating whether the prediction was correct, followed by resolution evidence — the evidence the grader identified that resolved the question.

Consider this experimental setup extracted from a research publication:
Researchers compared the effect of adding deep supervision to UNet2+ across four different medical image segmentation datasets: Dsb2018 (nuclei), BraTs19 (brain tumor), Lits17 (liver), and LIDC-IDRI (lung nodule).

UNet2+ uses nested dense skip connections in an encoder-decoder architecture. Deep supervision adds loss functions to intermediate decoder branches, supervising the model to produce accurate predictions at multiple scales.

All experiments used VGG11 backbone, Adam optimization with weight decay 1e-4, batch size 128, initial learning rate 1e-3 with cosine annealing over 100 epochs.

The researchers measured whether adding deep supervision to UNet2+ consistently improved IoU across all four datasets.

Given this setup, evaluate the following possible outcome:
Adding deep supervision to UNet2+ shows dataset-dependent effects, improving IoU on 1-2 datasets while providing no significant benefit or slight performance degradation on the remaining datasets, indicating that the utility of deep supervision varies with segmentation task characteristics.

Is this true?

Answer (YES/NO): NO